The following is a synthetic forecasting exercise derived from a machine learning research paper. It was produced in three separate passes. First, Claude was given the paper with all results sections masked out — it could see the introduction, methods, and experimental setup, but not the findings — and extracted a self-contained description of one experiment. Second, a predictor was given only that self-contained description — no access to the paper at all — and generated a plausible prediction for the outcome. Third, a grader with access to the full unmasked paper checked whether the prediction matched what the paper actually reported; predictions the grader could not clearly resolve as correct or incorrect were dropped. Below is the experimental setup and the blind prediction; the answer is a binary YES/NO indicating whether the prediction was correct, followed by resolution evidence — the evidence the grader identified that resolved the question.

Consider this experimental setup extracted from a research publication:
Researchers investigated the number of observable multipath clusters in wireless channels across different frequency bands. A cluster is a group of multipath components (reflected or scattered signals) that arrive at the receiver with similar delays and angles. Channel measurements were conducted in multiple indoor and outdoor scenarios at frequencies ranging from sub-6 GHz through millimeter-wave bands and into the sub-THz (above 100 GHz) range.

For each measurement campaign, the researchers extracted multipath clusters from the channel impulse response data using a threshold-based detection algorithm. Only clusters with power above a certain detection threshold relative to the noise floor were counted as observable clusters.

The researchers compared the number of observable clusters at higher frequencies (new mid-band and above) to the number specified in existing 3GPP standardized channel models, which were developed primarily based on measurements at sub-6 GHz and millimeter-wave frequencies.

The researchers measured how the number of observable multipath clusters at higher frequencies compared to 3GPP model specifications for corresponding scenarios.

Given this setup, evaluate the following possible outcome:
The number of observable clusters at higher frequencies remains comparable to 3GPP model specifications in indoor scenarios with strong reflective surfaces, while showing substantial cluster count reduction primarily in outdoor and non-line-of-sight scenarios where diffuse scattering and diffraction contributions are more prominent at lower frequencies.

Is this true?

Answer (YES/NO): NO